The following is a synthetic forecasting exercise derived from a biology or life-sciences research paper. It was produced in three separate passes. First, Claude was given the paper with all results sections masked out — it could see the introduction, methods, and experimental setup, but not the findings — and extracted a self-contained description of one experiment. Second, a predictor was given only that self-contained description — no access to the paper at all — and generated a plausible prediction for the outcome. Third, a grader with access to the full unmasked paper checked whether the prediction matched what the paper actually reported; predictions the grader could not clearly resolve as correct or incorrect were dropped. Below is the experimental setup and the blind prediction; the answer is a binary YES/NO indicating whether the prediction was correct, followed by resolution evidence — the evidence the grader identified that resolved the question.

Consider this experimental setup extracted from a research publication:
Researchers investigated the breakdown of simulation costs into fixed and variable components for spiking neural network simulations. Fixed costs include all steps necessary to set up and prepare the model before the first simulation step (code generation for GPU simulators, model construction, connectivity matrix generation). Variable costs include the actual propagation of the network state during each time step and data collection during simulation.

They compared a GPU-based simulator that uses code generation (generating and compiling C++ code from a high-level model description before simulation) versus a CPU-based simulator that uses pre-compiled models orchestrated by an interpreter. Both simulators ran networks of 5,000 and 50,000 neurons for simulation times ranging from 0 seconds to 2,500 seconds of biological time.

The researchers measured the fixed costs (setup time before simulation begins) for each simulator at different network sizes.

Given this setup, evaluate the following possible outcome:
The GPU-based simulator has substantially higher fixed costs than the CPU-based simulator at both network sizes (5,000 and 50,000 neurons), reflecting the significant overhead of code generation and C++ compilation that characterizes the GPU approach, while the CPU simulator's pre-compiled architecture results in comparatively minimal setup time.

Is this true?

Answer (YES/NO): NO